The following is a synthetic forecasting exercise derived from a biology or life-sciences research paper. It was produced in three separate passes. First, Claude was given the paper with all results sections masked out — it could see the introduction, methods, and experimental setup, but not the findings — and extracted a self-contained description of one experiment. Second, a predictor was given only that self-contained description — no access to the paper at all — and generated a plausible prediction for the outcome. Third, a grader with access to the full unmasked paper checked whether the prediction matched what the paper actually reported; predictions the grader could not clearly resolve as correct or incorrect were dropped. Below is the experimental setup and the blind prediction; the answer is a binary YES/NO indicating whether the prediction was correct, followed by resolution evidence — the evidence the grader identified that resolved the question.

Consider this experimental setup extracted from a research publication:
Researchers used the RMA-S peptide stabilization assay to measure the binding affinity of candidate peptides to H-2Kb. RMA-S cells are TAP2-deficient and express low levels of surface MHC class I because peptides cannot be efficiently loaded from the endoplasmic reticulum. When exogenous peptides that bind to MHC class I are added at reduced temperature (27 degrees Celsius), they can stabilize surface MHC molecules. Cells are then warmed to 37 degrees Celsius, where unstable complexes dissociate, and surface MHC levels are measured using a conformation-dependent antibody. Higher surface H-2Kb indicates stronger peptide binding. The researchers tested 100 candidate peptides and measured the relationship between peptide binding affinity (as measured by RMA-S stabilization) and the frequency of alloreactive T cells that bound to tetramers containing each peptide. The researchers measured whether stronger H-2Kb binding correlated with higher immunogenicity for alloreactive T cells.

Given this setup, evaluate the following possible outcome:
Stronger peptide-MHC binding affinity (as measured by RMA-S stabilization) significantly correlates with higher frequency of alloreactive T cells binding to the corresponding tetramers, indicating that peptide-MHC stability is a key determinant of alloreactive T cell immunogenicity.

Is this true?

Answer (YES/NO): NO